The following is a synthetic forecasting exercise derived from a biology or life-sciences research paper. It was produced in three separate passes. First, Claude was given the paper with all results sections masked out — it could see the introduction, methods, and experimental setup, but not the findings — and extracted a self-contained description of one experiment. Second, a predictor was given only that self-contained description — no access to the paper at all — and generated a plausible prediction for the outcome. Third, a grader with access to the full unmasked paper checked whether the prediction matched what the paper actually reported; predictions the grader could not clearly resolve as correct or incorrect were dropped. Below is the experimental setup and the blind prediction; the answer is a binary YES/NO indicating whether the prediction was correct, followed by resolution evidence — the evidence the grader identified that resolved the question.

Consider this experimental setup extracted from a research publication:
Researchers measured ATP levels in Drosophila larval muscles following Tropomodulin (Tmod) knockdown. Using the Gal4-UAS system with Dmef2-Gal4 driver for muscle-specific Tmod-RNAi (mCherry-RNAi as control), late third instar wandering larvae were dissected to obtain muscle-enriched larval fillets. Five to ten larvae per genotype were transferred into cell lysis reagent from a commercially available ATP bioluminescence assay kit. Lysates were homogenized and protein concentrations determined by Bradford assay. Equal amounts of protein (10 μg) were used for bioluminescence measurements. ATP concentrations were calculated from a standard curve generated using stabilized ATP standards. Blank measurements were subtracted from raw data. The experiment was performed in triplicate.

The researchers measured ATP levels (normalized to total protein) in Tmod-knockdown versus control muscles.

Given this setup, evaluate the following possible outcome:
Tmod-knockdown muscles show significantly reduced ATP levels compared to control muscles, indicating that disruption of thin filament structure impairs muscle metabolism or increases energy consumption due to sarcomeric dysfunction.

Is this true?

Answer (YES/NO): NO